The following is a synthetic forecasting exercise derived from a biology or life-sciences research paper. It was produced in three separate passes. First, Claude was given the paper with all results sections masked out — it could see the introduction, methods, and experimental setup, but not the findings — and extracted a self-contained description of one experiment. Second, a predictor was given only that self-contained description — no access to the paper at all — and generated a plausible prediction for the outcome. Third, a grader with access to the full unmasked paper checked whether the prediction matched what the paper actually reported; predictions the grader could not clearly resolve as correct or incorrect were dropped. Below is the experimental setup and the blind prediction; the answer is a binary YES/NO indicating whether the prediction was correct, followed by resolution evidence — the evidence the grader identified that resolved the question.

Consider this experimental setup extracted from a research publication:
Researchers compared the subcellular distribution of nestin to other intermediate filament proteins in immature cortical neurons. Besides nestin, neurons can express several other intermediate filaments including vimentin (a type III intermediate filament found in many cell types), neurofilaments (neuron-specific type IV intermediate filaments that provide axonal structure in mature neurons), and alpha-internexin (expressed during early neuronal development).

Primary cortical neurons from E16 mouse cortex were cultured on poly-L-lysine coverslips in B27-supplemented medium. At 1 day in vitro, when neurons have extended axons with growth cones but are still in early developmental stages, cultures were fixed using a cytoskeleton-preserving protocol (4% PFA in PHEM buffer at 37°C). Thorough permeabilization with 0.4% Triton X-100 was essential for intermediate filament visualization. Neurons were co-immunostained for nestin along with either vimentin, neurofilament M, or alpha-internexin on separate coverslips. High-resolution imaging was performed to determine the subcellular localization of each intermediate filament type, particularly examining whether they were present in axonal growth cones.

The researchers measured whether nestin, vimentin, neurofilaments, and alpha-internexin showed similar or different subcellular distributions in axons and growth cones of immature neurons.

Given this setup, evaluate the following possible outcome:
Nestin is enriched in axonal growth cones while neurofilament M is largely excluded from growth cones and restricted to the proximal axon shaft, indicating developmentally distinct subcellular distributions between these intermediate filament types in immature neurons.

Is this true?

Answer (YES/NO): NO